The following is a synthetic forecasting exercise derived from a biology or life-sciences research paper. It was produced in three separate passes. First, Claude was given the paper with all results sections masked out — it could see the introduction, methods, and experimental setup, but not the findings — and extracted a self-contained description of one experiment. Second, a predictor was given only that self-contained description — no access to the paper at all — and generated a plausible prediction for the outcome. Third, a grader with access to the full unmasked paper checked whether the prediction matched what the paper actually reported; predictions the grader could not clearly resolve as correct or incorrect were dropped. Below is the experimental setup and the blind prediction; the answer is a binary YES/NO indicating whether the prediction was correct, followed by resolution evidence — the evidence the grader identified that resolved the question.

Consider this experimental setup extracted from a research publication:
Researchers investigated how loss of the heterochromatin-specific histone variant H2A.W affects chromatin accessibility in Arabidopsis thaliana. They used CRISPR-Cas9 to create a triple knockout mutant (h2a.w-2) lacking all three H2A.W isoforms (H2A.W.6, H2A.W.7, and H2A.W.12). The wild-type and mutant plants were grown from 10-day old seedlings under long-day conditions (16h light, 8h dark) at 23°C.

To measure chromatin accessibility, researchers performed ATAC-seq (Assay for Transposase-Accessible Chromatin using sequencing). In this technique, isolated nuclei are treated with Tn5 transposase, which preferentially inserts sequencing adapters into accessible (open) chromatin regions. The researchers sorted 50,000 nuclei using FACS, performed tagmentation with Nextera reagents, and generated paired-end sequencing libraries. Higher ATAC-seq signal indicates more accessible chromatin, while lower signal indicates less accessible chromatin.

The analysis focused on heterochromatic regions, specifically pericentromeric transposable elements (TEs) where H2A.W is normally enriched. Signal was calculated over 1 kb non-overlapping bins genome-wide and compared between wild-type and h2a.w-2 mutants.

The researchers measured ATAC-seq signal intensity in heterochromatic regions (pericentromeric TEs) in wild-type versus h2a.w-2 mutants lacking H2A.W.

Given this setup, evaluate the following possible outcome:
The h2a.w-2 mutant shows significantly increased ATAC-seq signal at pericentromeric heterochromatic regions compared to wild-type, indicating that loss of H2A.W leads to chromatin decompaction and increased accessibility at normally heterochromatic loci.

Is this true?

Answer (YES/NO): NO